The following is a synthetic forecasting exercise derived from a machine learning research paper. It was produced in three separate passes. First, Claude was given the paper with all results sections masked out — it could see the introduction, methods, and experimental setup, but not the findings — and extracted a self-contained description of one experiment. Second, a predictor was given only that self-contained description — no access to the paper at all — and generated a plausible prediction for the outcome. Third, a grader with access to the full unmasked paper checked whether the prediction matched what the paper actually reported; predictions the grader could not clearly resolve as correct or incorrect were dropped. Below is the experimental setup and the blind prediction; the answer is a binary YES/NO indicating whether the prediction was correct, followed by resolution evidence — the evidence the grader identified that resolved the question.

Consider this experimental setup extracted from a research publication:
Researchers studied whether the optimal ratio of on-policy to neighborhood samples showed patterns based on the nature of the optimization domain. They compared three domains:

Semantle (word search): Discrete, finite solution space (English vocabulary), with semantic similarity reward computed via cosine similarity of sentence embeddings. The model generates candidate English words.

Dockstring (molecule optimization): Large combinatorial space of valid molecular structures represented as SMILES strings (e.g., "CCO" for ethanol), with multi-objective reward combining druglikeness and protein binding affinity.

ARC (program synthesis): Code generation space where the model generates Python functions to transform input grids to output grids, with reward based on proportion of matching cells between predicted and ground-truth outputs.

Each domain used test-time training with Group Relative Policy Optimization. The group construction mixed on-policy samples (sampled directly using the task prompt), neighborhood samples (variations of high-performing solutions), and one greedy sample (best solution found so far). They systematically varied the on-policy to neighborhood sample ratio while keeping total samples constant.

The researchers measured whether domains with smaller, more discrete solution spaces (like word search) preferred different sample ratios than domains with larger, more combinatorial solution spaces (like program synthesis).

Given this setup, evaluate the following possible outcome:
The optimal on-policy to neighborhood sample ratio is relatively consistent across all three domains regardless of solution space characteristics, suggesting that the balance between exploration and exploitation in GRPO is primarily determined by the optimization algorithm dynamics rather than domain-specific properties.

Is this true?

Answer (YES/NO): NO